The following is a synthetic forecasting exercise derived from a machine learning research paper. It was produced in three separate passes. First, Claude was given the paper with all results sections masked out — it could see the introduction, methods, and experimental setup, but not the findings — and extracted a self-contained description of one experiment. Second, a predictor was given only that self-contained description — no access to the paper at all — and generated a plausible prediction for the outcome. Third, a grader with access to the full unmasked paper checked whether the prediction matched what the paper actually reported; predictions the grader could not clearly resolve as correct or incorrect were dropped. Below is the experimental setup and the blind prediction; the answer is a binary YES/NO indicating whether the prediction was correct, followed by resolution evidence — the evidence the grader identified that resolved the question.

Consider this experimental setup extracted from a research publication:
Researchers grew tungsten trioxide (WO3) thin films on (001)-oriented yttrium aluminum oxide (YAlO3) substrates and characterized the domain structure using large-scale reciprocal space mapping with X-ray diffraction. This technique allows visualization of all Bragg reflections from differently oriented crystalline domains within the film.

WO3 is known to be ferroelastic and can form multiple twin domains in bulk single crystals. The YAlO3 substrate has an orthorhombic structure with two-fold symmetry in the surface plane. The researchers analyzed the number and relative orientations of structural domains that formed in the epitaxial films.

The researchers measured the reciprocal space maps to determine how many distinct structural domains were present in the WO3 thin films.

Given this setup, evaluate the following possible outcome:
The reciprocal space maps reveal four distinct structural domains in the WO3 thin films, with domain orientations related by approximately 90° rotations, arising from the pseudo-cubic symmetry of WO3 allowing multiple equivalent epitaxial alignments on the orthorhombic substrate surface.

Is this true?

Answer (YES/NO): NO